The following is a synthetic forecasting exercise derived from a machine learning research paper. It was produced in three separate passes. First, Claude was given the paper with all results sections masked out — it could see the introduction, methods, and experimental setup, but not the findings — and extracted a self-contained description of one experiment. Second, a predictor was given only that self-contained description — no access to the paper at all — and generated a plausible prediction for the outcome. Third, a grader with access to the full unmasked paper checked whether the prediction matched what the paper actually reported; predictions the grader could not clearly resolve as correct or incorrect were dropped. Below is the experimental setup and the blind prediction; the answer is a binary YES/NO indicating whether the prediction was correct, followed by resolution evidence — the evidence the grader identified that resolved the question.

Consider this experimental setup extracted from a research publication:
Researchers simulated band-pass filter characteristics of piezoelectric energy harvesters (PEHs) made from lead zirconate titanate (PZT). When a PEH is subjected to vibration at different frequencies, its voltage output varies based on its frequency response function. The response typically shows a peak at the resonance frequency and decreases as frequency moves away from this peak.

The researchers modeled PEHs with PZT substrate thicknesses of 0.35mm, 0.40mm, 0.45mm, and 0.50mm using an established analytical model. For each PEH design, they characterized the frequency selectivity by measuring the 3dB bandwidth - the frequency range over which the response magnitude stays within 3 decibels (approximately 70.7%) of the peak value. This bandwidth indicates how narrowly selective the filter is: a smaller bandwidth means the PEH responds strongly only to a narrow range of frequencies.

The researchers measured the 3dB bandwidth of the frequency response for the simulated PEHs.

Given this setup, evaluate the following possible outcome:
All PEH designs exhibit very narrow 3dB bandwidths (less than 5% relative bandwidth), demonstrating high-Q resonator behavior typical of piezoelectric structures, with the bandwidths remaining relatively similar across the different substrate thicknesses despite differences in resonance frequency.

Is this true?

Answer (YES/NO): NO